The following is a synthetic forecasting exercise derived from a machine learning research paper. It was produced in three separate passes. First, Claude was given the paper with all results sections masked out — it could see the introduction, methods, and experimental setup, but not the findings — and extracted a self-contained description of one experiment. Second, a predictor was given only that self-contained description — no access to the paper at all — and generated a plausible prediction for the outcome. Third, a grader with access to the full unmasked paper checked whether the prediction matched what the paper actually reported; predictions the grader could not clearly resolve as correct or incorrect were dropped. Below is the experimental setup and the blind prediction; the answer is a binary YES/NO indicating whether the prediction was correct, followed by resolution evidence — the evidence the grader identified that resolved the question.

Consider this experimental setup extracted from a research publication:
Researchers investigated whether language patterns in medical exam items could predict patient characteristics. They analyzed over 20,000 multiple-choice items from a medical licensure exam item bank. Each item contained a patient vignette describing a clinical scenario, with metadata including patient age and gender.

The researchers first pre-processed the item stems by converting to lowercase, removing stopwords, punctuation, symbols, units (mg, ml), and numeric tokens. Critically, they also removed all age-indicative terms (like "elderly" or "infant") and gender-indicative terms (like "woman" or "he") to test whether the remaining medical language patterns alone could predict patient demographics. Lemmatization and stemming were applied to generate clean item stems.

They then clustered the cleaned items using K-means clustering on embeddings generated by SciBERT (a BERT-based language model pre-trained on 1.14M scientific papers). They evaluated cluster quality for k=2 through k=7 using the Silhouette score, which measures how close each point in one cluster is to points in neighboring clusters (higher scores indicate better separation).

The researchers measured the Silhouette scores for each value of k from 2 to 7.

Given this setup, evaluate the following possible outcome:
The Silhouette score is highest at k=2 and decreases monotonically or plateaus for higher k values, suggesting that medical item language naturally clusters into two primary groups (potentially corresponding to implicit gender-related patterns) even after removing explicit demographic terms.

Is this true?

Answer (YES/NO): NO